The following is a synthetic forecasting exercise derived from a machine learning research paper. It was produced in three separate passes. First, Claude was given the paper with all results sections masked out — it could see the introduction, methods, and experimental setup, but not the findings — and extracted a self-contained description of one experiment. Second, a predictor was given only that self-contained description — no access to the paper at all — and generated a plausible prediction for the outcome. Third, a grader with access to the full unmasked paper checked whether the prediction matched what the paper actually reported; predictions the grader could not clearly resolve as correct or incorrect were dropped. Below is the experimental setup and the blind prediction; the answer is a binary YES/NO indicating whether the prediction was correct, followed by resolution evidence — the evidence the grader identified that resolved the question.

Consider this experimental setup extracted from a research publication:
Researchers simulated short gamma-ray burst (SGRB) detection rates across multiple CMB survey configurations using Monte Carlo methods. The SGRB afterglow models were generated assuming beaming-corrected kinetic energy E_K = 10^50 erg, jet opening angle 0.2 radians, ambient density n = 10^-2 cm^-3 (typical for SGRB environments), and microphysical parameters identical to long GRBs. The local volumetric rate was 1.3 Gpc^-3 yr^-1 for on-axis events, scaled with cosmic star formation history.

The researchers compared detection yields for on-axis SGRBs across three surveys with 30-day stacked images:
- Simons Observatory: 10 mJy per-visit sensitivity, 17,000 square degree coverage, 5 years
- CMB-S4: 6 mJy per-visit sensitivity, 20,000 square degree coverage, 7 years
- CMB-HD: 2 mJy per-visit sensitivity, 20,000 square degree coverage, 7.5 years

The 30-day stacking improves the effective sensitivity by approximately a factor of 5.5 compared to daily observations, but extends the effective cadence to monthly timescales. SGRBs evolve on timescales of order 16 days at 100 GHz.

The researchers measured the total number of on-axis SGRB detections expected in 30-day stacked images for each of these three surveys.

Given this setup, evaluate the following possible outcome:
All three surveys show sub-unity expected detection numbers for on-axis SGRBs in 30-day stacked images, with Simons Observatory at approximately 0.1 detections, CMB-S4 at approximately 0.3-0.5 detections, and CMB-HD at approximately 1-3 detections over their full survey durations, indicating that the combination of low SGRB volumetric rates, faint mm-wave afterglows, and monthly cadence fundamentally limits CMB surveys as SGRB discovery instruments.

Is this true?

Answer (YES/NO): NO